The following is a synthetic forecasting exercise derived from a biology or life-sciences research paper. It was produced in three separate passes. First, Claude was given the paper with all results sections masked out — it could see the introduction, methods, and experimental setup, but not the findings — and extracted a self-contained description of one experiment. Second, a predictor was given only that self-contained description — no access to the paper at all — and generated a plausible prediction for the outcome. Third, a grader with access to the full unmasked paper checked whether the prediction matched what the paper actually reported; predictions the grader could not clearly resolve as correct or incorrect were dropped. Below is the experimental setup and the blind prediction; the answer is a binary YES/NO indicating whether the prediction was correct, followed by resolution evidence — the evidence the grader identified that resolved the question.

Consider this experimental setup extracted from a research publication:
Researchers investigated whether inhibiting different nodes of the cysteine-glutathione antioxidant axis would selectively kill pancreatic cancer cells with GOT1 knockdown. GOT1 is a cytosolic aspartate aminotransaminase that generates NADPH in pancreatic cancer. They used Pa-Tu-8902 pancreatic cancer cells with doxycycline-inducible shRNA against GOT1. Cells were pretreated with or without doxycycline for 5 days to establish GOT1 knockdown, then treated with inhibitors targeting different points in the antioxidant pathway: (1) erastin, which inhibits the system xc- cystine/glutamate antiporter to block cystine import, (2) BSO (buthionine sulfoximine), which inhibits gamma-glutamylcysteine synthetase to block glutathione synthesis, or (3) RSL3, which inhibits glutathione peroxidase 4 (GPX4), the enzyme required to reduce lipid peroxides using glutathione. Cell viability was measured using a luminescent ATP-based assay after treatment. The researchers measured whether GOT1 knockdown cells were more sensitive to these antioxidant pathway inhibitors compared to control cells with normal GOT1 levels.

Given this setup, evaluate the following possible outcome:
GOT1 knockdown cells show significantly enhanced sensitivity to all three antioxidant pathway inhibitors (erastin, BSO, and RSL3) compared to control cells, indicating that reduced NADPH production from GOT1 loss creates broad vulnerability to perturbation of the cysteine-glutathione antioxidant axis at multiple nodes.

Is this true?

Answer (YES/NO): YES